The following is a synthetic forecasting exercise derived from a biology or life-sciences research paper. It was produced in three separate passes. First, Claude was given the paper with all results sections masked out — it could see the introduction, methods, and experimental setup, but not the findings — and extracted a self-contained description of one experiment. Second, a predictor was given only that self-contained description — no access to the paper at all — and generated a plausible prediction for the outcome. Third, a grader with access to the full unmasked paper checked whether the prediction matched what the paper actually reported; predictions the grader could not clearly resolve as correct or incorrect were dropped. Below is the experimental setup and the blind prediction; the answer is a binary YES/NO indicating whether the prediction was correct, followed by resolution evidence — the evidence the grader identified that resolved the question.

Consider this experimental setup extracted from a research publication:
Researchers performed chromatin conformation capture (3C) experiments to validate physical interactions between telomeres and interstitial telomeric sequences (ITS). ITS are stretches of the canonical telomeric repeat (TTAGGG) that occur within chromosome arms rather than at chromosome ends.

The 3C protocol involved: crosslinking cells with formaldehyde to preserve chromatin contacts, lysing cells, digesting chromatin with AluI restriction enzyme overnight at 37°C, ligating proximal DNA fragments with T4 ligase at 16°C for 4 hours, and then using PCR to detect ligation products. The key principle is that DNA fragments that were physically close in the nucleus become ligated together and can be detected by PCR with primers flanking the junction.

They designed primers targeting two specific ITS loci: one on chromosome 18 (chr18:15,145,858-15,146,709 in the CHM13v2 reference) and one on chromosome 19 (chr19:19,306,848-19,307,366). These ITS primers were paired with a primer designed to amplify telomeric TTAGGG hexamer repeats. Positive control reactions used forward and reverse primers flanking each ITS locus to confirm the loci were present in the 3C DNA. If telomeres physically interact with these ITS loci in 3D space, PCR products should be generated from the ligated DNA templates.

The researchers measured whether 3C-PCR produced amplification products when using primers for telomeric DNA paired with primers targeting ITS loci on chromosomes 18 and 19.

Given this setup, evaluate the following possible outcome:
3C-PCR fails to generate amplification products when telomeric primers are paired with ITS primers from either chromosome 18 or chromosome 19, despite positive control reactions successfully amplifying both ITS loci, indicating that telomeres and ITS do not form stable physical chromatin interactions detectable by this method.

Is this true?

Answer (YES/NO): NO